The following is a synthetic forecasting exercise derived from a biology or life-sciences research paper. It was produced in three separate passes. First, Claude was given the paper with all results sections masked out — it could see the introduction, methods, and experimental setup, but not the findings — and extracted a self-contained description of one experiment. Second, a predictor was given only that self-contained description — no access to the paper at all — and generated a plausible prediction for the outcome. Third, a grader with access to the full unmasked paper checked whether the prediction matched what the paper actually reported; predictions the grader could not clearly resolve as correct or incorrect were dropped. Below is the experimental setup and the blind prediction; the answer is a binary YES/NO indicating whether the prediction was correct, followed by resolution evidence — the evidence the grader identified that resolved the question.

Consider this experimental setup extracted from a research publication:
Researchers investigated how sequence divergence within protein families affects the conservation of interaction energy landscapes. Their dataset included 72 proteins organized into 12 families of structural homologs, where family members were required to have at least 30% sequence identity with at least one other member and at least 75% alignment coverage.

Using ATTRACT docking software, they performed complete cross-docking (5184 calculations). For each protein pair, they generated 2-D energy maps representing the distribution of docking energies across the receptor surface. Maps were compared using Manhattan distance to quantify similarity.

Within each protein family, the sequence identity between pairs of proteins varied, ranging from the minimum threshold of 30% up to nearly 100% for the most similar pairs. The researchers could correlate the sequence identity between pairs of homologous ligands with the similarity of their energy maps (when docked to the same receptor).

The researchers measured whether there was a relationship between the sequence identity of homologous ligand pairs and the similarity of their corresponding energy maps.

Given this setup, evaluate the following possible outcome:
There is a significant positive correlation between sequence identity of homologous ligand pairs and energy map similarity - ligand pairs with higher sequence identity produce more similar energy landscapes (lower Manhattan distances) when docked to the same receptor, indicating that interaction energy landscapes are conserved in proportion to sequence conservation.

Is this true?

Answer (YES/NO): NO